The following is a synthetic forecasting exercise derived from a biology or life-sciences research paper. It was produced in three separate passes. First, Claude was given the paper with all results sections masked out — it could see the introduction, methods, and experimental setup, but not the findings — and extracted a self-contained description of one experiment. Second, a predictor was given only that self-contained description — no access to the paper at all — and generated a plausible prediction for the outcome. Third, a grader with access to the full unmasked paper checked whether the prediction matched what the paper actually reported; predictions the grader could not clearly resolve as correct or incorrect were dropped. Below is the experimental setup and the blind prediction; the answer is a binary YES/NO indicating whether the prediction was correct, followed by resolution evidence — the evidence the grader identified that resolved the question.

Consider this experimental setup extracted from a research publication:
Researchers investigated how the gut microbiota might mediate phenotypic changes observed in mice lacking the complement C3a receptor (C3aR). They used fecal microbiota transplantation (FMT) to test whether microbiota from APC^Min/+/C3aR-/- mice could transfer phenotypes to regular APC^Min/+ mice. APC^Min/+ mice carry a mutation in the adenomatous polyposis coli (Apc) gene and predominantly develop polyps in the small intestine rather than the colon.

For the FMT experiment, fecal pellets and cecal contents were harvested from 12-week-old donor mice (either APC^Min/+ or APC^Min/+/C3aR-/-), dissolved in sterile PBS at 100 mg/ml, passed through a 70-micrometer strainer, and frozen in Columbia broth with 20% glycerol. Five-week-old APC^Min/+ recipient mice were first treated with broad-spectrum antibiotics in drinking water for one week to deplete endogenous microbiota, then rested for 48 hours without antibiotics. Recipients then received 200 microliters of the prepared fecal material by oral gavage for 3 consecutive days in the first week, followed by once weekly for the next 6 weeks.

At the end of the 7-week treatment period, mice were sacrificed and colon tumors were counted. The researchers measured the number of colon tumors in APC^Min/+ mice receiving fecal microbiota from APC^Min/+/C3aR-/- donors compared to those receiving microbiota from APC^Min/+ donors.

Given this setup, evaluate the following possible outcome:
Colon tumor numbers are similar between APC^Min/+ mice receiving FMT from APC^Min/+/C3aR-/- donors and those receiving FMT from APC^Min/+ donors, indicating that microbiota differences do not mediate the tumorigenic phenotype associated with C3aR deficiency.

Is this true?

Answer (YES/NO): NO